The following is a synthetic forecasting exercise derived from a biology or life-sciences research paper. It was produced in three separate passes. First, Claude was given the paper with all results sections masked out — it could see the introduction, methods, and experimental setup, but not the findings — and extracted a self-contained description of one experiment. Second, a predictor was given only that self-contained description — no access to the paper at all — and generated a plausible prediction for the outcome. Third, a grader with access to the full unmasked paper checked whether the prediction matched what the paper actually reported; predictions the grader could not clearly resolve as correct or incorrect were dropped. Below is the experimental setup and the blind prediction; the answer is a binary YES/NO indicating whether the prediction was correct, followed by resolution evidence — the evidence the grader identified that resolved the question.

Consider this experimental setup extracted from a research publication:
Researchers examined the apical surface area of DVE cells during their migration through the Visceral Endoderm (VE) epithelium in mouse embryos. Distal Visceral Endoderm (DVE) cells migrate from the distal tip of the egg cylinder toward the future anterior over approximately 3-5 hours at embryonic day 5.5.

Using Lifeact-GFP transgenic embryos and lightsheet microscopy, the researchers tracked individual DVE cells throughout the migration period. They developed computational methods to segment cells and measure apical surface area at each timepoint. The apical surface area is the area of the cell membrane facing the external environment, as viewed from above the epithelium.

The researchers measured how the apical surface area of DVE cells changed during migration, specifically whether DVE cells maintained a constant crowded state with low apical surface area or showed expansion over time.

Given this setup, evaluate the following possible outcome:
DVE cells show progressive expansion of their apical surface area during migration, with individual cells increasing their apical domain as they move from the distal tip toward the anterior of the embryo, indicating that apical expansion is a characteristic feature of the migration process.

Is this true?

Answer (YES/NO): NO